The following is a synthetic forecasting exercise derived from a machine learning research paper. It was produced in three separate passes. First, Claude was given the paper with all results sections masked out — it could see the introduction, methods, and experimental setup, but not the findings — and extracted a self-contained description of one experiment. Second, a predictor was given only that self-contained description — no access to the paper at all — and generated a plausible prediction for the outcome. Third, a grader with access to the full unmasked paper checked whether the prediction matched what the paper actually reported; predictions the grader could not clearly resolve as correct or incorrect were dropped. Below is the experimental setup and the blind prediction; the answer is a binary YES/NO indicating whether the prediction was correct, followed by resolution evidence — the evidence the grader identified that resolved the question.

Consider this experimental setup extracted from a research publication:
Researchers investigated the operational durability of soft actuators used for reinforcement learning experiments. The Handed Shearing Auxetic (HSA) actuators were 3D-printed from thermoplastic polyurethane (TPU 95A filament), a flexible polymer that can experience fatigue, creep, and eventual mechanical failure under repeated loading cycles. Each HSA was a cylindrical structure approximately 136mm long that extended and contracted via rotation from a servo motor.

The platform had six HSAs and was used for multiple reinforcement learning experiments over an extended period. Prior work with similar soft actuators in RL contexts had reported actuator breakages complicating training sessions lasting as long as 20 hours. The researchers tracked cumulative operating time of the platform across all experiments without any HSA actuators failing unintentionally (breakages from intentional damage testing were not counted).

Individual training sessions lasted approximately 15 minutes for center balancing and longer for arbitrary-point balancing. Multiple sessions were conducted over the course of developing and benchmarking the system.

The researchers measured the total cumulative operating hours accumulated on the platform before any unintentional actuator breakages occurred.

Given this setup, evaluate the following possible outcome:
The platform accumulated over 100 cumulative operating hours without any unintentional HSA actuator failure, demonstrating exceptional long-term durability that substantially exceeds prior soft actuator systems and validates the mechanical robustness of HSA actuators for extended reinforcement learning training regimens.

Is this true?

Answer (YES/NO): NO